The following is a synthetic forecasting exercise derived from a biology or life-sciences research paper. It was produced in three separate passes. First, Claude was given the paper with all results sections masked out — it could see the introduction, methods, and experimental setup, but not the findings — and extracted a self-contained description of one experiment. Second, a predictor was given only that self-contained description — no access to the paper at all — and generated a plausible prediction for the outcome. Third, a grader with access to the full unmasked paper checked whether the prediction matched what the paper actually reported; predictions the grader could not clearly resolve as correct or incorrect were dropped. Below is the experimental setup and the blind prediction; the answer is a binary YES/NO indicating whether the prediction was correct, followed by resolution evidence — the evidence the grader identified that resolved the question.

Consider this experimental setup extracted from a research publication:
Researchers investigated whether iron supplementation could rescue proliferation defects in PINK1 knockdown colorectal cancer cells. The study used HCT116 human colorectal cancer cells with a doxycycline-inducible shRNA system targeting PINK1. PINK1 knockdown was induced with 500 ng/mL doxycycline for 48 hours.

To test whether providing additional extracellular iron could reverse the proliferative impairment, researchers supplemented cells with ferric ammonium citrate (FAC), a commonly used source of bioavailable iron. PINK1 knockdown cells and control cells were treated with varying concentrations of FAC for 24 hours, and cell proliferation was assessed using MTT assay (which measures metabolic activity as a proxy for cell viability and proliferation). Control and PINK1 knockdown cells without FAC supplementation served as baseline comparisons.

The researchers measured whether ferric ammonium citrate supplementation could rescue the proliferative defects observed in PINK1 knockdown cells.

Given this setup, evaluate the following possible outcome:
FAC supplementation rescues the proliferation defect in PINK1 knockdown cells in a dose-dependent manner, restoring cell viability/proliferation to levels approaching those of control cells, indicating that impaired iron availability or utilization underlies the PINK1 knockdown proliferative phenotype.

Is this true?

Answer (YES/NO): NO